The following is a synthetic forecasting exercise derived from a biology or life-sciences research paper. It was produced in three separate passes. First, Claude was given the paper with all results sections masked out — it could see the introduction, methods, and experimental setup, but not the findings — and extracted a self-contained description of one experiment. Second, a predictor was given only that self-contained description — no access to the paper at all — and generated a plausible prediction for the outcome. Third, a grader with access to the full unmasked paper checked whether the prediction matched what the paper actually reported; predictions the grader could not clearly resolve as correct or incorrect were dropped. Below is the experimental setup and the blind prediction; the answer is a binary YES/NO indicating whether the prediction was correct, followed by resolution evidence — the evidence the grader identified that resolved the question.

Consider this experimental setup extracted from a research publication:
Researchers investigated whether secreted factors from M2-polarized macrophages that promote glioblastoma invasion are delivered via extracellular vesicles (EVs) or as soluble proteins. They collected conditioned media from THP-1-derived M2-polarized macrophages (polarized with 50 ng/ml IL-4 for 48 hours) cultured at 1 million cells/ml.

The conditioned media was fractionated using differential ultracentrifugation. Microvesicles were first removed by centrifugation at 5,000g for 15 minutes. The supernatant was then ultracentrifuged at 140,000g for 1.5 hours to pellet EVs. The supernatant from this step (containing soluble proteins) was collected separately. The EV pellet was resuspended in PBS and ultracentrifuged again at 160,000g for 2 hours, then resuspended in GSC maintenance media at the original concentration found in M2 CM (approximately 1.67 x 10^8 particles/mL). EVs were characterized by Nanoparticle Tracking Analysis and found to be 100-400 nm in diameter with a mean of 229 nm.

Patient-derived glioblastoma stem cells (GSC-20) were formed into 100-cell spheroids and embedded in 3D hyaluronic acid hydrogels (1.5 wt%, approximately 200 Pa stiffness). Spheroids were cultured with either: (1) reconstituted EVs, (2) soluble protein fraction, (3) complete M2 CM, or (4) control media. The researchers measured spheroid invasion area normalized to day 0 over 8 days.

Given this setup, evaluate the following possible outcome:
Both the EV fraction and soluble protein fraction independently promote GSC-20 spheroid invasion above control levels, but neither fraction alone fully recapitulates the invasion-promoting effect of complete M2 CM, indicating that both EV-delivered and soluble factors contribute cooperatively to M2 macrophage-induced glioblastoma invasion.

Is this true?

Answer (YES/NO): NO